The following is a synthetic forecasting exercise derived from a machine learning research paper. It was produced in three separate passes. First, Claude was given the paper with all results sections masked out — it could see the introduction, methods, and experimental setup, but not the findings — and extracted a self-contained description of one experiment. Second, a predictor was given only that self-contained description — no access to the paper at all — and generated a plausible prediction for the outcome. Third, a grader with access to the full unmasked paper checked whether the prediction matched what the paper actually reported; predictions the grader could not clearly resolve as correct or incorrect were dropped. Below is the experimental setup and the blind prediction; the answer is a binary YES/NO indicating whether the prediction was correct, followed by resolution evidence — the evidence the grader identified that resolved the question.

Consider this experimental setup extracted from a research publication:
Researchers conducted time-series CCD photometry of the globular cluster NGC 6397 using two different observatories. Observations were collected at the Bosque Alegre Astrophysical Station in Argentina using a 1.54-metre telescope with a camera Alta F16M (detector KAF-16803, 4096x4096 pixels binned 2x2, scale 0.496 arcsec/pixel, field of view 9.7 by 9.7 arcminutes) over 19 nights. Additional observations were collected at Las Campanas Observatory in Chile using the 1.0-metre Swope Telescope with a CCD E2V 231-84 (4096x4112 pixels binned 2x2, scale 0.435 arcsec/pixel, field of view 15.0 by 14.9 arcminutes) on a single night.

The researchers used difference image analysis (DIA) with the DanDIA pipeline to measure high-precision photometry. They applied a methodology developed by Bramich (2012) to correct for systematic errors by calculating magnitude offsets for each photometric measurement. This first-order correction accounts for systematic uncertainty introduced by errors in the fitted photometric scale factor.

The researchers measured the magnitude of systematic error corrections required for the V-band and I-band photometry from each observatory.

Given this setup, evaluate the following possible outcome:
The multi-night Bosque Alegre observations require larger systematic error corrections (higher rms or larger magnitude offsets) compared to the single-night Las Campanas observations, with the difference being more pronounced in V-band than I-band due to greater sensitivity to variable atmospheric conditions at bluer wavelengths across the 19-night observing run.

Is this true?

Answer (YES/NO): NO